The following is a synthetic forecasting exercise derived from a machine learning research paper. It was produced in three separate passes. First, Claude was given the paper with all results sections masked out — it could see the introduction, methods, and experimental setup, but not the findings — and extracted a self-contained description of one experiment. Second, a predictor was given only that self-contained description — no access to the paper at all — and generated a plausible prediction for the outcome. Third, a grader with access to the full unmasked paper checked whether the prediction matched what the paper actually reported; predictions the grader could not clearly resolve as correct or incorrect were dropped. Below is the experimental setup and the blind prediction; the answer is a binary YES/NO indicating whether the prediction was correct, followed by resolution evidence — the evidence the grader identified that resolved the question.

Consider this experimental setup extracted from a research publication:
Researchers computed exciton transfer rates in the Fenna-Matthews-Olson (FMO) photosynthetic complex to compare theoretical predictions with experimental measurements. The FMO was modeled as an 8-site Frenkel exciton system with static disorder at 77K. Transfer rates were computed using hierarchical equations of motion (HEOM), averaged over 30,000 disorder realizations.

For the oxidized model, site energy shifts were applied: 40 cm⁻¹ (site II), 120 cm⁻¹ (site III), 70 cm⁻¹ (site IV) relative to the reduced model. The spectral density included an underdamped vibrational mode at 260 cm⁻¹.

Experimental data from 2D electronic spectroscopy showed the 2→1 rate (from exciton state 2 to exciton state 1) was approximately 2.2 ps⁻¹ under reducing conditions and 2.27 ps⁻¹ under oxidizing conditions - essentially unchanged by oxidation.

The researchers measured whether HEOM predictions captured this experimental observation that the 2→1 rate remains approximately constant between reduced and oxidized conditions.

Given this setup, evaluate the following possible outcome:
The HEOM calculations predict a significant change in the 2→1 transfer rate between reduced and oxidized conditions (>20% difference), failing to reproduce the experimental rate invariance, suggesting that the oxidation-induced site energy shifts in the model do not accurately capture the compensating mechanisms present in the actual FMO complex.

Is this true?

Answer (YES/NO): NO